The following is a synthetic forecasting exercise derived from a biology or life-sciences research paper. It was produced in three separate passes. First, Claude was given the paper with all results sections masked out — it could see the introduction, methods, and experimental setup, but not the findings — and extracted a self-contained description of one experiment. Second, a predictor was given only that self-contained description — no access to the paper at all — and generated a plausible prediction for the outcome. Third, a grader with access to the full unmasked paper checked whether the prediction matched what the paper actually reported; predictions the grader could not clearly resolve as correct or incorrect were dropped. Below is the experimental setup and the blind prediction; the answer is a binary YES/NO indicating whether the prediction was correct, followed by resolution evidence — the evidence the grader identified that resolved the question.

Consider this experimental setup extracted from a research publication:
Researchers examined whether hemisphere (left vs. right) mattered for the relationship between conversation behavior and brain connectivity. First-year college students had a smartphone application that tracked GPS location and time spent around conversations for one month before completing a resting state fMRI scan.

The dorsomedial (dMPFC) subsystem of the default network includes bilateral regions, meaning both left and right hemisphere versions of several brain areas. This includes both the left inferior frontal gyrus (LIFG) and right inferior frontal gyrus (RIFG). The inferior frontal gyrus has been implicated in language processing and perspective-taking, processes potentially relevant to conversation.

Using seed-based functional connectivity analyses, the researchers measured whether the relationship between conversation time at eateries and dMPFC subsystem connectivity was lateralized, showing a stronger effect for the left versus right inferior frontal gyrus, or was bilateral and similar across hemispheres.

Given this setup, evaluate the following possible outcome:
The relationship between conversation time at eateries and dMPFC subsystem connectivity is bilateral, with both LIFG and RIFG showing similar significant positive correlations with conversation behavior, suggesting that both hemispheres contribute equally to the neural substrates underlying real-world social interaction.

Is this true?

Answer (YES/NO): NO